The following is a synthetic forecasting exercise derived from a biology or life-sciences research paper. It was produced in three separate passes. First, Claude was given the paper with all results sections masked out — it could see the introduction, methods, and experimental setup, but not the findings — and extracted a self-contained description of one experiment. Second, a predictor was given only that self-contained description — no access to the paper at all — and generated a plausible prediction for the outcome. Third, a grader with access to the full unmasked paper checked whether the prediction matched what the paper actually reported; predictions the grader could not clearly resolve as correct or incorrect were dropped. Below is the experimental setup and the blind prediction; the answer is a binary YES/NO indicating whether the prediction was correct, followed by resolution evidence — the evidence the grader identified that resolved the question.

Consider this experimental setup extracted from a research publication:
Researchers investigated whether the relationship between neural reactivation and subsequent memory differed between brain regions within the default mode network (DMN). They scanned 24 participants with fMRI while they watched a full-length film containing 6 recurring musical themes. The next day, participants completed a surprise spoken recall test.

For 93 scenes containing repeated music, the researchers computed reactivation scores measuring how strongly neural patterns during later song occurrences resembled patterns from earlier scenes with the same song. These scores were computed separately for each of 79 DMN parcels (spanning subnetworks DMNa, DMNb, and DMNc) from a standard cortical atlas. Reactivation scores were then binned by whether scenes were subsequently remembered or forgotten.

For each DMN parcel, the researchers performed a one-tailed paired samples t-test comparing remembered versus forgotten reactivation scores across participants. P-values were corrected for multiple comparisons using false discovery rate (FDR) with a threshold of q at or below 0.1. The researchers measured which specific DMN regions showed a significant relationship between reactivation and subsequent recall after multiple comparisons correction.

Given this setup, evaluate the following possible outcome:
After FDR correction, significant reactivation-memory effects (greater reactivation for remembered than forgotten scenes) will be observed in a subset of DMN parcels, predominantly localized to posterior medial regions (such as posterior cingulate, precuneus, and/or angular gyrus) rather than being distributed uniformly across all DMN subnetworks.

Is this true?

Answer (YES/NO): YES